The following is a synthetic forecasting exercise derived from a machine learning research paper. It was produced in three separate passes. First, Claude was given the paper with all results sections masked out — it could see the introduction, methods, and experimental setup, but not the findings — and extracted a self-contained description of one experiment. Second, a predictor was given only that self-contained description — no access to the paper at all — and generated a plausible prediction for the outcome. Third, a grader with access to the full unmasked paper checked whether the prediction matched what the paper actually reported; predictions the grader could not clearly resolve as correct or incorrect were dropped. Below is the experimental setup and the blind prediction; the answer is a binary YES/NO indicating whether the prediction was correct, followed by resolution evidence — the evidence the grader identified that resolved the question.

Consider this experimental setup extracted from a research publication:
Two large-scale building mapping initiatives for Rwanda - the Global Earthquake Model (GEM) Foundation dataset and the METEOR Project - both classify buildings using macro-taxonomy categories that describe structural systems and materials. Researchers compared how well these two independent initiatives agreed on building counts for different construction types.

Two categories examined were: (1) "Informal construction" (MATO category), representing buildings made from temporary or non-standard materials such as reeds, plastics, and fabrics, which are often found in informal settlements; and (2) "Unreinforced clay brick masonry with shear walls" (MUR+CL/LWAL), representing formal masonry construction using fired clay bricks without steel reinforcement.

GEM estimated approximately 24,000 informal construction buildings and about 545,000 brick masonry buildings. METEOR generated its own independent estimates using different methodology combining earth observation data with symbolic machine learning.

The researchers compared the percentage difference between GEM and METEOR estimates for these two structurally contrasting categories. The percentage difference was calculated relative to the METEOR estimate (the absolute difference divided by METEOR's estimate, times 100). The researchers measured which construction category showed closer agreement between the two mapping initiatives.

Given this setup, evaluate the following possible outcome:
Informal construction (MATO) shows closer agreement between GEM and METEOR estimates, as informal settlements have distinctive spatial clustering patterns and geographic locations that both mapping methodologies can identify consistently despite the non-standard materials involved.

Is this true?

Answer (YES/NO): YES